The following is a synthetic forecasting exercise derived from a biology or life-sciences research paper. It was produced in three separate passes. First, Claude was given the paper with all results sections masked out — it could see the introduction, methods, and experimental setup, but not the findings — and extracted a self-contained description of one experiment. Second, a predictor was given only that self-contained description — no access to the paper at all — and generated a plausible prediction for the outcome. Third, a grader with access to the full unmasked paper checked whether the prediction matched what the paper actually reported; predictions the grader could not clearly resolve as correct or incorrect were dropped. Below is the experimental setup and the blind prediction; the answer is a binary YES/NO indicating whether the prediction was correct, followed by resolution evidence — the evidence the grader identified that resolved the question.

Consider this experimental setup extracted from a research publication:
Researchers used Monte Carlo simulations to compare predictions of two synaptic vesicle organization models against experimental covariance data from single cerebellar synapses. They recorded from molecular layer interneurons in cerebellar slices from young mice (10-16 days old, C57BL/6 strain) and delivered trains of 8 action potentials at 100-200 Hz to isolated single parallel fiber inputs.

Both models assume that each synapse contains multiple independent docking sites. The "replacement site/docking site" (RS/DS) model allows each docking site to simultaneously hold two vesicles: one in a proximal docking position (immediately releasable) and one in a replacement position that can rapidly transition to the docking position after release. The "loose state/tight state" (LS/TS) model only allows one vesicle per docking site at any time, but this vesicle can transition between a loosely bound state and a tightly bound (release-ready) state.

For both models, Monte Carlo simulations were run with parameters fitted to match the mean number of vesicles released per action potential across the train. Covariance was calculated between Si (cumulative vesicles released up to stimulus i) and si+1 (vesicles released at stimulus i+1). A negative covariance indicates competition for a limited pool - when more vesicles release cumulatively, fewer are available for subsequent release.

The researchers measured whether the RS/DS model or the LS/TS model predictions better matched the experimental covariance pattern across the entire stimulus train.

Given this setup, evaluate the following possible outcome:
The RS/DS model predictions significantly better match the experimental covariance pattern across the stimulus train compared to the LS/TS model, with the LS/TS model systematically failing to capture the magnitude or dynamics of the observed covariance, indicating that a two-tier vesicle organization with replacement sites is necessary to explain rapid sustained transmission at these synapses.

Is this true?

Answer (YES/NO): NO